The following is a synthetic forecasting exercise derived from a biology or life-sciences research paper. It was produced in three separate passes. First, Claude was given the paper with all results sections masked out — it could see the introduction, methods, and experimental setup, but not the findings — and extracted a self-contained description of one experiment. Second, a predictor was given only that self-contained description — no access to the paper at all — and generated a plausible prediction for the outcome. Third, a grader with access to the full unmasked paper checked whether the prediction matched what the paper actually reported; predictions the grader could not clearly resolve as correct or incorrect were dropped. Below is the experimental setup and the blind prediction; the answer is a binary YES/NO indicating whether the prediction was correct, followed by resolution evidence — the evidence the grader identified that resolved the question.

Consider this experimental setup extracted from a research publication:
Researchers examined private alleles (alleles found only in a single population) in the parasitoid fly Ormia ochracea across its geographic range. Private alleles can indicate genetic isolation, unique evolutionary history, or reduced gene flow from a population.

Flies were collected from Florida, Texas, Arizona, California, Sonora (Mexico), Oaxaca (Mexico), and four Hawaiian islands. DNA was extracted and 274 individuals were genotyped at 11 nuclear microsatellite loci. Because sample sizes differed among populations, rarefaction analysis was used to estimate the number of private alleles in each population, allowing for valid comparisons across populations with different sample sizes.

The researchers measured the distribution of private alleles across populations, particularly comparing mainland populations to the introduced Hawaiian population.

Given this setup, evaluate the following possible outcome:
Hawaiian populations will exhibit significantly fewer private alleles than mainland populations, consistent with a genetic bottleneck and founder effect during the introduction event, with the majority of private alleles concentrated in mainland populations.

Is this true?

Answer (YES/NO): YES